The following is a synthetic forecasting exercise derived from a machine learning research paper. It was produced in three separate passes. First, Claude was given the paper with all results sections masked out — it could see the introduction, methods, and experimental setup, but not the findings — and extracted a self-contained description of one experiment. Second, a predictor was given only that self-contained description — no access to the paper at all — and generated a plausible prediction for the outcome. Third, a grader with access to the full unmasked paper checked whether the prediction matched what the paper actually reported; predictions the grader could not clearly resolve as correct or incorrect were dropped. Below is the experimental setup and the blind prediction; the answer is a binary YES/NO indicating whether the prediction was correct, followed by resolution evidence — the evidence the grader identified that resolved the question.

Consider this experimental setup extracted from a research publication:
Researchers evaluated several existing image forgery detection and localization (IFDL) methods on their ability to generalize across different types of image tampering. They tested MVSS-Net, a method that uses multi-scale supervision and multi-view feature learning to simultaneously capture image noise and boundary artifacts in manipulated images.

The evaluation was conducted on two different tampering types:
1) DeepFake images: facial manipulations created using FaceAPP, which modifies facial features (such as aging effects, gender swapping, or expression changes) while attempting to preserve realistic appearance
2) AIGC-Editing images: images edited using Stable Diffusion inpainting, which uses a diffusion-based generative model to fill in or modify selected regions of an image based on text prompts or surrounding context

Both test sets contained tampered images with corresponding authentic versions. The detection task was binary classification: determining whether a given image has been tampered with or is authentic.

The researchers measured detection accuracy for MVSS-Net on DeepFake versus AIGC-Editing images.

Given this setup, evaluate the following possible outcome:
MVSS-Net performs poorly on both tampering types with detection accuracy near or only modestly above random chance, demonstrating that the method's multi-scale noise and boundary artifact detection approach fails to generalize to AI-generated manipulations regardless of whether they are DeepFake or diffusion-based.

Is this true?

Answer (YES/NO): NO